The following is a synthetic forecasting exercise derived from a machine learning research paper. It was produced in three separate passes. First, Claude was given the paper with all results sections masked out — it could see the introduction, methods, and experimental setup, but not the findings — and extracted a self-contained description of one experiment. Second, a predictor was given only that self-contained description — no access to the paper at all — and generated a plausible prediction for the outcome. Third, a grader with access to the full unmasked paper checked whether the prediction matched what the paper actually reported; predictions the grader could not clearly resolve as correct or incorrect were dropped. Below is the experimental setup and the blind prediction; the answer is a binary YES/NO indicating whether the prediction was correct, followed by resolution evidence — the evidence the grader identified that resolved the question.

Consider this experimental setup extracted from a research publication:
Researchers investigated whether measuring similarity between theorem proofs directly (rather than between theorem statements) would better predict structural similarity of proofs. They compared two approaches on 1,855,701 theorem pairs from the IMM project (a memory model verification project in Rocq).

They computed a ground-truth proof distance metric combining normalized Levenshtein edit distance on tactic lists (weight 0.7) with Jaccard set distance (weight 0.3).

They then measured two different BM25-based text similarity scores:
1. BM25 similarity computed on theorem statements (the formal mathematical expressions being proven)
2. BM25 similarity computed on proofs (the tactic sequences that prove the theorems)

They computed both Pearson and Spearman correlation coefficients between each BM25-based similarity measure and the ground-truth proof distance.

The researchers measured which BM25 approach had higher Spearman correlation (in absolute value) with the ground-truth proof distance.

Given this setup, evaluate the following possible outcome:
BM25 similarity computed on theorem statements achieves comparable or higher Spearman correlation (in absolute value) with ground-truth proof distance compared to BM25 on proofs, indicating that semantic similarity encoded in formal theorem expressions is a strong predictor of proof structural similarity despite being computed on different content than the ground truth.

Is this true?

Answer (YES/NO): NO